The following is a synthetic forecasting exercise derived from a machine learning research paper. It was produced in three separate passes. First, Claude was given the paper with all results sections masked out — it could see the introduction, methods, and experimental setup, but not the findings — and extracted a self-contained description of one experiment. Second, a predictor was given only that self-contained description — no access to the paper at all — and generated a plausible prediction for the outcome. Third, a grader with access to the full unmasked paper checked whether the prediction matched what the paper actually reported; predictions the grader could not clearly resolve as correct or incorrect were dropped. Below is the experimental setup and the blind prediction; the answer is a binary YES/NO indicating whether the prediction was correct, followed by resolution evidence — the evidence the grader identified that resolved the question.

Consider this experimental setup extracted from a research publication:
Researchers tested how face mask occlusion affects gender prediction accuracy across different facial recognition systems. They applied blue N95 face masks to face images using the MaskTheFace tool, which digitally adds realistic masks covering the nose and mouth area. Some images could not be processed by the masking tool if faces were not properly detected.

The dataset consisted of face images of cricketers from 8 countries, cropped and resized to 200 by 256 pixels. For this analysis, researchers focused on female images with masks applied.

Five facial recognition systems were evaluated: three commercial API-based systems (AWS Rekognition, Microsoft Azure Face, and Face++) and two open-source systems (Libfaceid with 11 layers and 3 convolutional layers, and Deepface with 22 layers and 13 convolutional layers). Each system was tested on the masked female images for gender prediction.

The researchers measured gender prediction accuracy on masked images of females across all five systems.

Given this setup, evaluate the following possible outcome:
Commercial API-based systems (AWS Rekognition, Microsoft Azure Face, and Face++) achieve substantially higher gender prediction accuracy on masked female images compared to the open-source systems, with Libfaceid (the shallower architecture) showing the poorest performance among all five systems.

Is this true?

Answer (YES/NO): NO